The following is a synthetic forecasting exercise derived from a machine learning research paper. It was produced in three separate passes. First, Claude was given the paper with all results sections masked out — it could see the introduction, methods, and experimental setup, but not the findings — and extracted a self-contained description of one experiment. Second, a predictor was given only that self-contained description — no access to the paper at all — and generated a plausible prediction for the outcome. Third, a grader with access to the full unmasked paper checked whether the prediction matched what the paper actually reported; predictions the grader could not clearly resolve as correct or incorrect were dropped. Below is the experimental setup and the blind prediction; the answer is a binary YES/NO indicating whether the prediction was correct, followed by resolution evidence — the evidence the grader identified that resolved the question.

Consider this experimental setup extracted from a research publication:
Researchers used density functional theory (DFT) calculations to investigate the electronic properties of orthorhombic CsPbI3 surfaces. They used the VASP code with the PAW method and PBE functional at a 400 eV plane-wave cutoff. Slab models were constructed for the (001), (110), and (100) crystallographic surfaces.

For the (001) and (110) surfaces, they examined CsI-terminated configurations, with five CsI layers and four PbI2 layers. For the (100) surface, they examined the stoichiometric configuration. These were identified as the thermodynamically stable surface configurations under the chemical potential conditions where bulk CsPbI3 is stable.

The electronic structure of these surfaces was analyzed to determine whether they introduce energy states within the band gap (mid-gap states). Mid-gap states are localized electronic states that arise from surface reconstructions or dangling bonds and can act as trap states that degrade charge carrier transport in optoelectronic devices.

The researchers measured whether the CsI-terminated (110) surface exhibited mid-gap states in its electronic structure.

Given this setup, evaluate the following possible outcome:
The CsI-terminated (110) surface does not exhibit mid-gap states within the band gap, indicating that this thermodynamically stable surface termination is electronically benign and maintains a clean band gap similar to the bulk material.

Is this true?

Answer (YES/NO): YES